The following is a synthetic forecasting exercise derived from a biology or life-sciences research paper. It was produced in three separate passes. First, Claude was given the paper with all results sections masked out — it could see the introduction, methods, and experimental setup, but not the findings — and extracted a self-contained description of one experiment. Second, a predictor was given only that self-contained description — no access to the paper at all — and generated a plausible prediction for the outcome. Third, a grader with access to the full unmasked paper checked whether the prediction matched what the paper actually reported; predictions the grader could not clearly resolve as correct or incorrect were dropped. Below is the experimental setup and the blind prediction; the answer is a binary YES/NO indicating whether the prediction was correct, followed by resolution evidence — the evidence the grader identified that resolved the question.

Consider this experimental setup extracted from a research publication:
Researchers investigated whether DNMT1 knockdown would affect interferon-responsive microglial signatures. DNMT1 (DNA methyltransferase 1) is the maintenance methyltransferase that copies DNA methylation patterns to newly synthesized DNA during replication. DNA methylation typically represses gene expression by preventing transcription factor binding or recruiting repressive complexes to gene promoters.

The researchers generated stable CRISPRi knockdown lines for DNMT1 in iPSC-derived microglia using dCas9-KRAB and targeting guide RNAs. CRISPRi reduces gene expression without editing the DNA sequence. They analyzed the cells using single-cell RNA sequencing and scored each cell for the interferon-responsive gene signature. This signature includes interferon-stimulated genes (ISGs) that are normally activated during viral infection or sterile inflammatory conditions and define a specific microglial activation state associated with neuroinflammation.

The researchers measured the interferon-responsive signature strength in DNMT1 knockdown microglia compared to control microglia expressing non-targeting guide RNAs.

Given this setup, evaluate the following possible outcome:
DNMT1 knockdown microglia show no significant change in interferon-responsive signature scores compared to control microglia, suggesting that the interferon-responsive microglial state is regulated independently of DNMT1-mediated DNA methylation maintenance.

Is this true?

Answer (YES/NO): NO